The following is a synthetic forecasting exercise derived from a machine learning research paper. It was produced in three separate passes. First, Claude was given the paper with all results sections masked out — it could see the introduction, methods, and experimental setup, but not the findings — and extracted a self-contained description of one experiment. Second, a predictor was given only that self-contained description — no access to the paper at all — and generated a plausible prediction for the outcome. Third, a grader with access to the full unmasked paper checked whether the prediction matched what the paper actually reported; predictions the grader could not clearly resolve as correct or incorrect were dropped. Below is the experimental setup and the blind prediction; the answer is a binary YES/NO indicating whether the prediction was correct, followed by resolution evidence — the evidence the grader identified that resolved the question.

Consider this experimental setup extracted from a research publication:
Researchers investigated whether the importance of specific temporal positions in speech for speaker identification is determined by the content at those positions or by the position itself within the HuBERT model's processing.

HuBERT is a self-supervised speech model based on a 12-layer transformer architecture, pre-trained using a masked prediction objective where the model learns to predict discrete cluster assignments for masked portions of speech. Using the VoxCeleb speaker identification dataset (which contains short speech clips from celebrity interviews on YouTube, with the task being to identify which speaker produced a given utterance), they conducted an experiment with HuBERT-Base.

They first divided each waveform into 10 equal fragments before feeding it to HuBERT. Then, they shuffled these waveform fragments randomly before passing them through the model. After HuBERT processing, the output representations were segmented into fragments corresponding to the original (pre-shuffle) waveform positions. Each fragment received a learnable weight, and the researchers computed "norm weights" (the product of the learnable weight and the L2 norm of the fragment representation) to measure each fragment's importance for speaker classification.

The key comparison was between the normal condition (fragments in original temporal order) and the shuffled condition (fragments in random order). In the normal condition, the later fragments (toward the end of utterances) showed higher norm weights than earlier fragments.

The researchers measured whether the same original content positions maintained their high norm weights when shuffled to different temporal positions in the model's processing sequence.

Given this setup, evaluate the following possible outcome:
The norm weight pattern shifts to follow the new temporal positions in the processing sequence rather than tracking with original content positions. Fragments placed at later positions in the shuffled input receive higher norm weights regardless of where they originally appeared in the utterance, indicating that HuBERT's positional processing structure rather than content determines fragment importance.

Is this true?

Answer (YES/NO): NO